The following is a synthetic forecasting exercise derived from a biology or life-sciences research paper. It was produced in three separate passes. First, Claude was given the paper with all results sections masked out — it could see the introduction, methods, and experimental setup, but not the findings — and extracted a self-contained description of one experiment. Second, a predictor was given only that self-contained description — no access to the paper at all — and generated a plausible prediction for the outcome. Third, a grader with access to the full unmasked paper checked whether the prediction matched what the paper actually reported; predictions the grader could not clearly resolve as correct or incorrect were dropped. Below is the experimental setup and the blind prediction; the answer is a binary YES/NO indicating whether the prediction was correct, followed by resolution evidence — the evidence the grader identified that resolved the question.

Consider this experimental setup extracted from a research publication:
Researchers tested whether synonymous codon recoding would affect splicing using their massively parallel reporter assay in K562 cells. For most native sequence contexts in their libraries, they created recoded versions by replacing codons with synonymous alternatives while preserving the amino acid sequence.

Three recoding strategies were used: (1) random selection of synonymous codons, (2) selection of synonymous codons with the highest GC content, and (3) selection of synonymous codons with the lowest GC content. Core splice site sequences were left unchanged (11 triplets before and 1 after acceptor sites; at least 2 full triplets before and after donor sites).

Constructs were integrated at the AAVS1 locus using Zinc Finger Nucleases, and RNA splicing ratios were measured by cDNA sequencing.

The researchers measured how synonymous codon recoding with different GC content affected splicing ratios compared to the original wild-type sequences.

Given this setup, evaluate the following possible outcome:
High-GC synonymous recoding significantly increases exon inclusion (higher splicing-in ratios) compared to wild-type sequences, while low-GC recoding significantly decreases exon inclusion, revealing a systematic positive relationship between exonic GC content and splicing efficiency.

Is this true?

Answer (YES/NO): YES